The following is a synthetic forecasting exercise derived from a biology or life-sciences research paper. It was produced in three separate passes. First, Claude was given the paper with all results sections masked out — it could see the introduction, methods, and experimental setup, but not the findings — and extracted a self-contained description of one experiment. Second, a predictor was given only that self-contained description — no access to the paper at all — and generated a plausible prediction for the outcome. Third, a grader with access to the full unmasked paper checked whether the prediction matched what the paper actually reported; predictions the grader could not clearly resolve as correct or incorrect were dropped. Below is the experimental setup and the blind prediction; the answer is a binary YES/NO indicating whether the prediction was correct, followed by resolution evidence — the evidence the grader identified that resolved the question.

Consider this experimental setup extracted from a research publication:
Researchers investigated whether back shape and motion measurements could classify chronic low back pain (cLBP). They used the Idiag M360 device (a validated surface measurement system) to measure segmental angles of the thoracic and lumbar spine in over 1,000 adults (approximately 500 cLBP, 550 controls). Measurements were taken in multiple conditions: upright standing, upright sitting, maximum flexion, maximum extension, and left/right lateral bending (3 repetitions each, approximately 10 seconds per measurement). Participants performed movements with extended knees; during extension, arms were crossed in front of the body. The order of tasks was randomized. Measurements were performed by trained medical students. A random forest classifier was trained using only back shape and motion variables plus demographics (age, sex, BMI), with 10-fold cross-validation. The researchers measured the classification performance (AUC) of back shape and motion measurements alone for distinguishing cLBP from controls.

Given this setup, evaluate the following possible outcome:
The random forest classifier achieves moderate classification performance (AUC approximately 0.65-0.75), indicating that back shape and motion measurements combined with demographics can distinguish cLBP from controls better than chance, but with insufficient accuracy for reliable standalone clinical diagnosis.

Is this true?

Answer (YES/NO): NO